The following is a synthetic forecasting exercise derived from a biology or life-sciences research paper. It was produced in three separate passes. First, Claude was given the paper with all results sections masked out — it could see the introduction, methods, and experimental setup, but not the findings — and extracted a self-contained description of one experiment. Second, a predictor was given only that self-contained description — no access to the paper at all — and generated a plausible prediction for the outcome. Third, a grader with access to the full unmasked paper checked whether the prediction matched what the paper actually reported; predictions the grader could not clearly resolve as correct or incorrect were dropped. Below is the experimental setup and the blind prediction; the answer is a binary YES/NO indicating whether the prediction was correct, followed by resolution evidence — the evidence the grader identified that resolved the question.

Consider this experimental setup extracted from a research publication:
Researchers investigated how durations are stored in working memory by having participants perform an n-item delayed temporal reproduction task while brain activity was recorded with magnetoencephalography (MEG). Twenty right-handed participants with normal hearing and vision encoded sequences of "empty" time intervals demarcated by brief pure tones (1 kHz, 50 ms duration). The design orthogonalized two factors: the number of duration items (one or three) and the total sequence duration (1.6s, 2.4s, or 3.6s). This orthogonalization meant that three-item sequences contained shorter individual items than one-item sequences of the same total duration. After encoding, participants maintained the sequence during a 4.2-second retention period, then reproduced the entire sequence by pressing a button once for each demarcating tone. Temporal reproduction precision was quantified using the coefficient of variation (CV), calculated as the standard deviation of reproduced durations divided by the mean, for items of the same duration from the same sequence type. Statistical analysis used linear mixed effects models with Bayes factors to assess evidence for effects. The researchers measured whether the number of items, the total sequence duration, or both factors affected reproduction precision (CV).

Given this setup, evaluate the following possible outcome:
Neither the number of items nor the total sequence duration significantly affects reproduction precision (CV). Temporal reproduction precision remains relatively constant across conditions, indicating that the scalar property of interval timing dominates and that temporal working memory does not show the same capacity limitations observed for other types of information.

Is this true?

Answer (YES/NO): NO